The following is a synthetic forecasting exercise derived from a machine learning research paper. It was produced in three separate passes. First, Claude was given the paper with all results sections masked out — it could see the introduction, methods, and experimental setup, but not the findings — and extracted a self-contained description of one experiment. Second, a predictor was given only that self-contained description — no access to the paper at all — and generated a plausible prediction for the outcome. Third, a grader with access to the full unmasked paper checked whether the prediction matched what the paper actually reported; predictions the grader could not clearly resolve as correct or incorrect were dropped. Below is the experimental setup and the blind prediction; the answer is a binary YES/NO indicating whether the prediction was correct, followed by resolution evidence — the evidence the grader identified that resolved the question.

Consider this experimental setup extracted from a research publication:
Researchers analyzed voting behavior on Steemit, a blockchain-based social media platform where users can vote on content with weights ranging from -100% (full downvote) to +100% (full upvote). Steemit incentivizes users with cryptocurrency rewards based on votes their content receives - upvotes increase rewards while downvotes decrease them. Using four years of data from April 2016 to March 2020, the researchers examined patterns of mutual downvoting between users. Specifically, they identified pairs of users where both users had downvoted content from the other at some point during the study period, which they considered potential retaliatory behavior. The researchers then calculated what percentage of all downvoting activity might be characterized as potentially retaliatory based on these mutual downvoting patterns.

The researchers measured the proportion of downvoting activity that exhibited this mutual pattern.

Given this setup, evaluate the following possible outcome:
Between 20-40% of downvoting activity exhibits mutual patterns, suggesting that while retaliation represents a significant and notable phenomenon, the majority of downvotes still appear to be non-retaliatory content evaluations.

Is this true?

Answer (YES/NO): NO